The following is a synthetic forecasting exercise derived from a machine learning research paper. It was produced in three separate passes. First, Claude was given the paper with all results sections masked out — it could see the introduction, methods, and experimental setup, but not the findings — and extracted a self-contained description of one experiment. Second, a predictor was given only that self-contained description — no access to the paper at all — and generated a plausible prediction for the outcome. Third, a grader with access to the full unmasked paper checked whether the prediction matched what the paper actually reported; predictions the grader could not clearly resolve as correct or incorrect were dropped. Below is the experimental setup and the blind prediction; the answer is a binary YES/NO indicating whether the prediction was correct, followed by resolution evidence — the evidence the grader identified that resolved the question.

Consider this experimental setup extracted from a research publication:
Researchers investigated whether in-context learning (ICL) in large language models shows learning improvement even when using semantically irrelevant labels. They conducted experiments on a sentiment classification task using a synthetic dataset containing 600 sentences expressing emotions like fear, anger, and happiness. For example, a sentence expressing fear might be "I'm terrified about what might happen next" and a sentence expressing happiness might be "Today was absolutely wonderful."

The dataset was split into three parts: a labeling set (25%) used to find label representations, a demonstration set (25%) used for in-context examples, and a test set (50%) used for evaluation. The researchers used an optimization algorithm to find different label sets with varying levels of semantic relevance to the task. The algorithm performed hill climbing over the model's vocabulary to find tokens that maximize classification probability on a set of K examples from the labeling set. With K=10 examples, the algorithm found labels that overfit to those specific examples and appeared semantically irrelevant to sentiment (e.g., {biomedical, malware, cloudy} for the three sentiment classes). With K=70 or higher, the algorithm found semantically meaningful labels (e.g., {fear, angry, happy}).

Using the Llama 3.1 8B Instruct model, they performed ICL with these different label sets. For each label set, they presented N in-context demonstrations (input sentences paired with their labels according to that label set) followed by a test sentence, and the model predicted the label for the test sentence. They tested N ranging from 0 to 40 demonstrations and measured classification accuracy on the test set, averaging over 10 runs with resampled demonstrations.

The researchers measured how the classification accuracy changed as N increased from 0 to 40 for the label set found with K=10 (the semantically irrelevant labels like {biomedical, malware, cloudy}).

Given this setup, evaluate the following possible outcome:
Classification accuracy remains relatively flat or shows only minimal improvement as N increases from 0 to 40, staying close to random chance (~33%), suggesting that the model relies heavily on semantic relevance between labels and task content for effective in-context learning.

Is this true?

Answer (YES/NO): YES